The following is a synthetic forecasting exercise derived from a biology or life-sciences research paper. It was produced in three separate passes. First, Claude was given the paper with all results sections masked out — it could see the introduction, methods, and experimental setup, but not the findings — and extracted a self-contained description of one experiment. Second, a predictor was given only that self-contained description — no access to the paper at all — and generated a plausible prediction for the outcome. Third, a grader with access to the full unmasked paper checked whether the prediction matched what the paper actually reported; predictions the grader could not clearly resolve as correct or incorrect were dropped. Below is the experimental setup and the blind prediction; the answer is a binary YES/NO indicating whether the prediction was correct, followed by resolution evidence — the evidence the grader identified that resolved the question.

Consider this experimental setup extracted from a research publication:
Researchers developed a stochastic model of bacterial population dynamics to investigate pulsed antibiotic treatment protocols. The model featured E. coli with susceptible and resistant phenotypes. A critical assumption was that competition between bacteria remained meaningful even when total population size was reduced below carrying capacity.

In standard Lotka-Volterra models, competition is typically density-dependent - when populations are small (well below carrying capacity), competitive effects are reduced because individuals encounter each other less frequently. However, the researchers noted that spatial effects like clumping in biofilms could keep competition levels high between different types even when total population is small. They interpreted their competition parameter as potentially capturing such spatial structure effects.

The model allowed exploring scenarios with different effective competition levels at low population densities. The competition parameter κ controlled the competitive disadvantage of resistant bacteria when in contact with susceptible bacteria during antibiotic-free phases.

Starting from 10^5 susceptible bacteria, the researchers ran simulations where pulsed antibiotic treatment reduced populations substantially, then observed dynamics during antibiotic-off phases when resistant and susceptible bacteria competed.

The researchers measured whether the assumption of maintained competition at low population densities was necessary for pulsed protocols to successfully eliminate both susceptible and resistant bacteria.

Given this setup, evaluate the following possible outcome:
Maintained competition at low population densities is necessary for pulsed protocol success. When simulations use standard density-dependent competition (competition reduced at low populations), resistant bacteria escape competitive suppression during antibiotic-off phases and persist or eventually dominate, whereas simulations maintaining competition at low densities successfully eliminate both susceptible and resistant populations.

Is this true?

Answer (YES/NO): YES